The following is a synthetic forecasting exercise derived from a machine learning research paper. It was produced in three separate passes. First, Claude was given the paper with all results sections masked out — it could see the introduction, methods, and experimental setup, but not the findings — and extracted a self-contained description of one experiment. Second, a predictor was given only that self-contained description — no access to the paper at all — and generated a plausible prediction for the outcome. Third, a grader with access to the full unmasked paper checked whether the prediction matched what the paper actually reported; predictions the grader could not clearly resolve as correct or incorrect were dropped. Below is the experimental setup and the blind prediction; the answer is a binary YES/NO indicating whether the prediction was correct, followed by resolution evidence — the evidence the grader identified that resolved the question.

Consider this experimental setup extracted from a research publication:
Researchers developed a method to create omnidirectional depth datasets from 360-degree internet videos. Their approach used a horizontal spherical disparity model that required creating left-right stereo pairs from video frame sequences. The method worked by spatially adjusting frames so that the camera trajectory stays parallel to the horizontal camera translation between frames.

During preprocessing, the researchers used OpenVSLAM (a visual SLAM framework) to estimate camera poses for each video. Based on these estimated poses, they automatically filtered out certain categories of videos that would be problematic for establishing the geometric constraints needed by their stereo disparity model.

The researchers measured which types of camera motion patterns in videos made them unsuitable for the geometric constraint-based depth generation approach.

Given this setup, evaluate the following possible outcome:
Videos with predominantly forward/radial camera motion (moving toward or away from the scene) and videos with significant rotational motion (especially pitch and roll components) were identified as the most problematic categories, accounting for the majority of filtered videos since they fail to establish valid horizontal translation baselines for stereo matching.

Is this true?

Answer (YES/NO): NO